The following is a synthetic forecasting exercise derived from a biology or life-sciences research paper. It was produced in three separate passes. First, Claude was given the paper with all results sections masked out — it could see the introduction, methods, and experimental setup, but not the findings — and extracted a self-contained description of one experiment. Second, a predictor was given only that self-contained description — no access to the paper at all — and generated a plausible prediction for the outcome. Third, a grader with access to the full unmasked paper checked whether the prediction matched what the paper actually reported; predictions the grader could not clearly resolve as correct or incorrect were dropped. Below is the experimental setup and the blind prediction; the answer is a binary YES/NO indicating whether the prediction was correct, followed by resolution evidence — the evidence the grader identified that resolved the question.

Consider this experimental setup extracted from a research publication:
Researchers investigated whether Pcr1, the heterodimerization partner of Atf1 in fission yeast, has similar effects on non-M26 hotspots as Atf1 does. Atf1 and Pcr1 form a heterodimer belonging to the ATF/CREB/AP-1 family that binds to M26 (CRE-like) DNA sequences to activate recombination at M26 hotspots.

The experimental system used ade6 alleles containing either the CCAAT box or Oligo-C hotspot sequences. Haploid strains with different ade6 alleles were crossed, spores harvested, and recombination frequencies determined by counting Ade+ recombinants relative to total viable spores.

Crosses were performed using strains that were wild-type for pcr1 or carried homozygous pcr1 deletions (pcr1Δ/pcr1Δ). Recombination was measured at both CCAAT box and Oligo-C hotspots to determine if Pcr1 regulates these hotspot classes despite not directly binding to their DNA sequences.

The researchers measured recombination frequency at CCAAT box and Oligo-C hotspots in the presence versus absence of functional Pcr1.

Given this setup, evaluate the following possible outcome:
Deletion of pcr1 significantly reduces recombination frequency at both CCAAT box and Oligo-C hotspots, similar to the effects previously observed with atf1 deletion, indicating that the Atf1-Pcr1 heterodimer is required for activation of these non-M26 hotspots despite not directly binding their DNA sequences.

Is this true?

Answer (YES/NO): NO